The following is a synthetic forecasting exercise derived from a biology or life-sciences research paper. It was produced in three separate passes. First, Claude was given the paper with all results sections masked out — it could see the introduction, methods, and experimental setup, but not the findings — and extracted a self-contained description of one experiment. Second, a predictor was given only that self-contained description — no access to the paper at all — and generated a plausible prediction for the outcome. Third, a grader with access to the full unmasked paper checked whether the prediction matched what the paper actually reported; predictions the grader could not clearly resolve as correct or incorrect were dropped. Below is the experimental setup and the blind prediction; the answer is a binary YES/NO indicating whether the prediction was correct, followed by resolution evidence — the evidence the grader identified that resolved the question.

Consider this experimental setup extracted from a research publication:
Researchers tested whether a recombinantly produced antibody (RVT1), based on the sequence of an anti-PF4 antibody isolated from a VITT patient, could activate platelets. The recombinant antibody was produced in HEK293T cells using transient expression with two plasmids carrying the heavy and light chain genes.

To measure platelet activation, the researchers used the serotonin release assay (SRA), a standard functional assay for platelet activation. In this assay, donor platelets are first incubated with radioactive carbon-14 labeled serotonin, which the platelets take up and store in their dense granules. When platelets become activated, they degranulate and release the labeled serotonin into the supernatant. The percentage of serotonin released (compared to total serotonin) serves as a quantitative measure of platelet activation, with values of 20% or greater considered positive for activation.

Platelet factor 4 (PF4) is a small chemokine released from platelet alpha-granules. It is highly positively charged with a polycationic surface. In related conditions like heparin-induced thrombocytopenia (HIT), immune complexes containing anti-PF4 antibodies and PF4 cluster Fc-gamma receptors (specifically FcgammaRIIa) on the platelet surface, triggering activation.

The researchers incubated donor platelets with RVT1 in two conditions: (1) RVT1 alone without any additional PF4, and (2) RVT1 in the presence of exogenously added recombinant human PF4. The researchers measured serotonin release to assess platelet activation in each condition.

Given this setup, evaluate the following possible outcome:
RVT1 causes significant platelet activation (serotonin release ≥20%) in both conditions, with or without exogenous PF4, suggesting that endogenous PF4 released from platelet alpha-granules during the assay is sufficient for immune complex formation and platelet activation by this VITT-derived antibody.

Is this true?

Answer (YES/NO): NO